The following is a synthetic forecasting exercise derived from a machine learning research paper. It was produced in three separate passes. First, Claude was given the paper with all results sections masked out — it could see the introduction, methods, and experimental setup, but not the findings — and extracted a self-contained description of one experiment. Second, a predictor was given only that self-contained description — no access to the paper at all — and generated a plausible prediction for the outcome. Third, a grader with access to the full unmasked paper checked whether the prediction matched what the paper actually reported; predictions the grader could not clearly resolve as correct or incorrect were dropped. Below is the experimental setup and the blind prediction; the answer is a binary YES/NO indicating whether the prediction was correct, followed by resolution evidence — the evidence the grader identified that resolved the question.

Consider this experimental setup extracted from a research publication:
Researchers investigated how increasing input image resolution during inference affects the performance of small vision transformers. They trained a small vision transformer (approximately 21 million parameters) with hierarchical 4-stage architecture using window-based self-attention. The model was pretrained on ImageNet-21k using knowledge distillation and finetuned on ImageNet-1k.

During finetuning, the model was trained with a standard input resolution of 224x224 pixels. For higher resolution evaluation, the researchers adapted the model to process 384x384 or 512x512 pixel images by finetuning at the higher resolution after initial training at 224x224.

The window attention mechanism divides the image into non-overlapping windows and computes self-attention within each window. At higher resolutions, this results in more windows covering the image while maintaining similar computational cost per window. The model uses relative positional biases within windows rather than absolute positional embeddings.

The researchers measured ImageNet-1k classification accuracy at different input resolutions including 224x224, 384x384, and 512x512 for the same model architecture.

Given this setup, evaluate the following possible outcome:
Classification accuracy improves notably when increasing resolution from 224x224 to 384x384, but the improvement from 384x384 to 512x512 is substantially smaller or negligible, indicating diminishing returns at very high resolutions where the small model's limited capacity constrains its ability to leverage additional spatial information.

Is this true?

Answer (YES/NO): YES